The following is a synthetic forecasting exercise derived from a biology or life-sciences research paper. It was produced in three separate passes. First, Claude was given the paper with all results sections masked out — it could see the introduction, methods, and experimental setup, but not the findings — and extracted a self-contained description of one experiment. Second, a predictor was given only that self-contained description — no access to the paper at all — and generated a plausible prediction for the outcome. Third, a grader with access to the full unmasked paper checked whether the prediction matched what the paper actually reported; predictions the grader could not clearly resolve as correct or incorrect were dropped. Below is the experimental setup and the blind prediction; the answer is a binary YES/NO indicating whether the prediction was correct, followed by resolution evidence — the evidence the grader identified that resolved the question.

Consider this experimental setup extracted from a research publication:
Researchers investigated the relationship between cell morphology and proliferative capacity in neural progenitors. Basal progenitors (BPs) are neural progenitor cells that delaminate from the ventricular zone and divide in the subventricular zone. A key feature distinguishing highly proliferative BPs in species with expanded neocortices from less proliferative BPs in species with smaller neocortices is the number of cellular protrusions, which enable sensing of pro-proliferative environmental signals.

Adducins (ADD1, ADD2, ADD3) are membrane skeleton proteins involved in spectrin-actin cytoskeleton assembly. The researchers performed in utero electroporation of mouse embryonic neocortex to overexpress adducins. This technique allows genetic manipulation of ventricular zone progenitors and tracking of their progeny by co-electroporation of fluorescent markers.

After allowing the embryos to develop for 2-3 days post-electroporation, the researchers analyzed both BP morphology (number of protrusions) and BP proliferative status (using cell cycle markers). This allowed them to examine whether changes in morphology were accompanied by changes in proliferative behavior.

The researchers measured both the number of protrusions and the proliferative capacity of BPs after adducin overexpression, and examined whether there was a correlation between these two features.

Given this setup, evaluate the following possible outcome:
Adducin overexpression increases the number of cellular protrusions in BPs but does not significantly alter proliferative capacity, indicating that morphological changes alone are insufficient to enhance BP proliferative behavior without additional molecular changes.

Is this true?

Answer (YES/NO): NO